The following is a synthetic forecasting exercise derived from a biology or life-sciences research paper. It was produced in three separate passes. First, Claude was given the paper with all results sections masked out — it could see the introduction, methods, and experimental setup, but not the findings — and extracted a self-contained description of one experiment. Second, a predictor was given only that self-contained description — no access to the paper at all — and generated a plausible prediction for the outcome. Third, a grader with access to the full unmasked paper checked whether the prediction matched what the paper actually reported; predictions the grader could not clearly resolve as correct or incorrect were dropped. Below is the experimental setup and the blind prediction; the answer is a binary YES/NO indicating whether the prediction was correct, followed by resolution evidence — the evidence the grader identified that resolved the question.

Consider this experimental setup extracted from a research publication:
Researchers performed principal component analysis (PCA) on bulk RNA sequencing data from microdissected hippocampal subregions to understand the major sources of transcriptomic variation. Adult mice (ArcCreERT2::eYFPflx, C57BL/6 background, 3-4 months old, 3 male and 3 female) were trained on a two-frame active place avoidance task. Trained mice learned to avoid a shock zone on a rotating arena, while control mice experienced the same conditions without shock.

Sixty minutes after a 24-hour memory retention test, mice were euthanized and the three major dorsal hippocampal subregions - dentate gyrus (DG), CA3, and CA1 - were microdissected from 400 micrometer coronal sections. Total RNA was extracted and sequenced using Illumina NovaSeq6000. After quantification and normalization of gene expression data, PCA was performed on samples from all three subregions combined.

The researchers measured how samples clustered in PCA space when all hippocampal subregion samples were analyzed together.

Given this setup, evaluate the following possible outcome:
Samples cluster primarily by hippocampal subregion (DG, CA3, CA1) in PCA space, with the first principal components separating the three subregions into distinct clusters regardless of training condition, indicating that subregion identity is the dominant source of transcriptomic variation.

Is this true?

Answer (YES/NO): NO